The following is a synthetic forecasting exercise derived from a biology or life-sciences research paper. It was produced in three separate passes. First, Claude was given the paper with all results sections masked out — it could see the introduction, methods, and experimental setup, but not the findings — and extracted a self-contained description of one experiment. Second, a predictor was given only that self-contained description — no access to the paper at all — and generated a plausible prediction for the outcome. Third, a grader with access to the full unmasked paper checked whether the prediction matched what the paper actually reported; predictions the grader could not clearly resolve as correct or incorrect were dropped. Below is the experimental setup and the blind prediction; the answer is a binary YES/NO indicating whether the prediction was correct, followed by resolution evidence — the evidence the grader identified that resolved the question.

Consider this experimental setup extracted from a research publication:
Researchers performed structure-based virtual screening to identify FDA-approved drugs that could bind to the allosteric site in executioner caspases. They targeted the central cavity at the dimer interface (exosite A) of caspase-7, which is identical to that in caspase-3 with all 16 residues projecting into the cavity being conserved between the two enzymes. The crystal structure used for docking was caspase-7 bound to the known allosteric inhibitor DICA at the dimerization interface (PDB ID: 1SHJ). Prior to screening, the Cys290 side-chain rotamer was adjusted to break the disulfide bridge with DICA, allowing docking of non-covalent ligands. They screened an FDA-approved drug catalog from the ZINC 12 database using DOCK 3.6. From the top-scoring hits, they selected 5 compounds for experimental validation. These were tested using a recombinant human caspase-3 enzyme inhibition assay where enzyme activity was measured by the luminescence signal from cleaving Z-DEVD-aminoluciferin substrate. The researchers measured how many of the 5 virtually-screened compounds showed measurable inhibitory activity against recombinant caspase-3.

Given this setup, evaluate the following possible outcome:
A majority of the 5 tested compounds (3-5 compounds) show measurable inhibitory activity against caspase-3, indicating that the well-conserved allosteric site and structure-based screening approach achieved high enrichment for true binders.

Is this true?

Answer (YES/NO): YES